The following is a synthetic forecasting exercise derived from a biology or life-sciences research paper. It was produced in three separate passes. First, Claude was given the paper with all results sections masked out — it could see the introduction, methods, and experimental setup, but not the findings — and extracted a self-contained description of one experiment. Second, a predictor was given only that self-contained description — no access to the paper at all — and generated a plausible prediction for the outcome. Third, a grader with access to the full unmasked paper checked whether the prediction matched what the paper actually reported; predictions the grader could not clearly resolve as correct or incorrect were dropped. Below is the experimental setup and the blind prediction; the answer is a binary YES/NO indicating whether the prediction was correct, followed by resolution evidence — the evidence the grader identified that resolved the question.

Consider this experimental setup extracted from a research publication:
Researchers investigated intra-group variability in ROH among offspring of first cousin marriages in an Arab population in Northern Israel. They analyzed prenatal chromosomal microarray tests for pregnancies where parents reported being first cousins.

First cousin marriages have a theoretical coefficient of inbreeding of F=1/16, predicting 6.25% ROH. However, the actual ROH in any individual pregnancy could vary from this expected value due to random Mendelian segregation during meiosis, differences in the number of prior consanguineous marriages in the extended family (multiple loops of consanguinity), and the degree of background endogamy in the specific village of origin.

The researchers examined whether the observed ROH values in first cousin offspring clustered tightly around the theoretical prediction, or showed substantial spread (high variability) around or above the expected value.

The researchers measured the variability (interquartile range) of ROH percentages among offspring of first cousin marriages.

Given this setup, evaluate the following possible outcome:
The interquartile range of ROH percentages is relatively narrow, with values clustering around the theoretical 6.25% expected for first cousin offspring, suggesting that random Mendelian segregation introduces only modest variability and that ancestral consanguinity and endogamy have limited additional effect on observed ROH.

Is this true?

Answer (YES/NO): NO